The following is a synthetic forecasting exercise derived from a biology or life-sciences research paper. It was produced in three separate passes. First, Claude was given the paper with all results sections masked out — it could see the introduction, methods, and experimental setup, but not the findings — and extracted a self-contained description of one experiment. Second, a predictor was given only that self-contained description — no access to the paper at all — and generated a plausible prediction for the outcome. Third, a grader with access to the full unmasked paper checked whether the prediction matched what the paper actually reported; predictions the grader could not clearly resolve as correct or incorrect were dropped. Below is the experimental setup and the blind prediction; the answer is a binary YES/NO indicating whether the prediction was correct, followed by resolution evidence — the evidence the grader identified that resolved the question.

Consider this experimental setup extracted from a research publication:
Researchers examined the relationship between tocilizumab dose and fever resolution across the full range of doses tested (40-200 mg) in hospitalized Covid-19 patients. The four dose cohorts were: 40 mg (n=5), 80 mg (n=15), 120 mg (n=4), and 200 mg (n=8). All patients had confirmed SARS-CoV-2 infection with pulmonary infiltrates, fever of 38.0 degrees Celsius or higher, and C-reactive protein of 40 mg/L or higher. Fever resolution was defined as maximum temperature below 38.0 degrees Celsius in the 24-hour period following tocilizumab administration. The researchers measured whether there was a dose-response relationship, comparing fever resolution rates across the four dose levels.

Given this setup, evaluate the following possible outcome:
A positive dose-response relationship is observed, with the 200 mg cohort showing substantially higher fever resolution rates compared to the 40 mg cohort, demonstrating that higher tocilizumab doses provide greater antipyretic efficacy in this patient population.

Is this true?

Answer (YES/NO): NO